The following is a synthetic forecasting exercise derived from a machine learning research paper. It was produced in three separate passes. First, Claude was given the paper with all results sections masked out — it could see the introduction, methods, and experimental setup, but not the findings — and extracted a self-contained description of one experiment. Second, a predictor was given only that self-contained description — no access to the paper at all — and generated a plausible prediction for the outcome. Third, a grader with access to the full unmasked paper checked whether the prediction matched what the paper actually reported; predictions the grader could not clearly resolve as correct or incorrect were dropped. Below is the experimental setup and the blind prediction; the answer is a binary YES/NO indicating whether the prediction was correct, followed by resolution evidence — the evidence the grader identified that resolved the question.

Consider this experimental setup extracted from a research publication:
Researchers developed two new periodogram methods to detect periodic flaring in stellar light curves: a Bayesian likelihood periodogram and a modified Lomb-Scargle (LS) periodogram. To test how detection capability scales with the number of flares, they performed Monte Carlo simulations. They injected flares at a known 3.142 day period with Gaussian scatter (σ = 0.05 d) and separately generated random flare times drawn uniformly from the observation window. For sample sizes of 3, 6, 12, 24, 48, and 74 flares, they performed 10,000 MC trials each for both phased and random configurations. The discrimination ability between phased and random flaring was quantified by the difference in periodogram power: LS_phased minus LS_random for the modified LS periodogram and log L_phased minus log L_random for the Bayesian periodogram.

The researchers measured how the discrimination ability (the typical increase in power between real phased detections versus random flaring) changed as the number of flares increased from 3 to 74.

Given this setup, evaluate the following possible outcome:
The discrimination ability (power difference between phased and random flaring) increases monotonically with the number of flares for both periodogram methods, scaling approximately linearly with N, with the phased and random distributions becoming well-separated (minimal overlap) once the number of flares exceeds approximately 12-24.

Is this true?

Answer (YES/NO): NO